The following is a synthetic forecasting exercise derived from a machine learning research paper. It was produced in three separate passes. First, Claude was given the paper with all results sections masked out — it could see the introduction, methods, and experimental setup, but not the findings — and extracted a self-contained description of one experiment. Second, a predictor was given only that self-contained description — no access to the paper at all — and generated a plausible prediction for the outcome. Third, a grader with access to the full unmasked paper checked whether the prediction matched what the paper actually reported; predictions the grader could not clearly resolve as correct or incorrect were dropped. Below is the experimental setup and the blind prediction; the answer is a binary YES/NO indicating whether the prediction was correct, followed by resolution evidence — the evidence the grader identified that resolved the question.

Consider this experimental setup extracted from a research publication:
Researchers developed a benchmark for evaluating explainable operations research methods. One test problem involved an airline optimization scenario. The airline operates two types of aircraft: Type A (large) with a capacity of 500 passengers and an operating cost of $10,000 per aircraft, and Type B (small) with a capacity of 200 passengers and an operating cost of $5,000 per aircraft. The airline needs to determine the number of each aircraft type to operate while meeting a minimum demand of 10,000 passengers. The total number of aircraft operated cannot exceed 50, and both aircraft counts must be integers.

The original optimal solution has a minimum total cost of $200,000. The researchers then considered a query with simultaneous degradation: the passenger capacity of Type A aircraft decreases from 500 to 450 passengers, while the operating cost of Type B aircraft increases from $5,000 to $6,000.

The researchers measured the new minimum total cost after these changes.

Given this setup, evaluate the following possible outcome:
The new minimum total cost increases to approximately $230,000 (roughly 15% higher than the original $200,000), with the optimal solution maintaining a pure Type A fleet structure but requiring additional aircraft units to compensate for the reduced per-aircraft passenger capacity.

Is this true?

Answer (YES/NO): NO